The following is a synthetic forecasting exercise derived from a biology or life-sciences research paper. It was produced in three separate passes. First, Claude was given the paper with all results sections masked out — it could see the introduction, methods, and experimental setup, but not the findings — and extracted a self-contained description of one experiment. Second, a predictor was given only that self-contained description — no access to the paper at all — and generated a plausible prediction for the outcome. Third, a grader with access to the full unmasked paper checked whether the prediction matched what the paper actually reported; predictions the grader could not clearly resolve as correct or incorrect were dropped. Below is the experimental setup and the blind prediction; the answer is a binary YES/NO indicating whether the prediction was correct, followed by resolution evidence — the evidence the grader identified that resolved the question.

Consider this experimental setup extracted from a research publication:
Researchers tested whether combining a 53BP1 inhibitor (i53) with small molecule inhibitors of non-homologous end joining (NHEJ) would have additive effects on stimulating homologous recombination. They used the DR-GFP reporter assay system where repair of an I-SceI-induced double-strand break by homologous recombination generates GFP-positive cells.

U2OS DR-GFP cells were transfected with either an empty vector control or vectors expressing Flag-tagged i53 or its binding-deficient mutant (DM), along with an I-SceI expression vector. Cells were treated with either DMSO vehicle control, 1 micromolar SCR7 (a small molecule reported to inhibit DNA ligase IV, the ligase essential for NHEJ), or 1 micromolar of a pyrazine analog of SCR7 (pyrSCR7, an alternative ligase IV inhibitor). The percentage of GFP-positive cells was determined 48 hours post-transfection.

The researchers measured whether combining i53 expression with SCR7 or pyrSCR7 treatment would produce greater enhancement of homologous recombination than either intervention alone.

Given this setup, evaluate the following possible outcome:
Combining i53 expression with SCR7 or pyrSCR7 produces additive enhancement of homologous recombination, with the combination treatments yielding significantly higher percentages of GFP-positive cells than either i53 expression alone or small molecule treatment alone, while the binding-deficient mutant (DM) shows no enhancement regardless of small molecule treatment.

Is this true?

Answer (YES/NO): NO